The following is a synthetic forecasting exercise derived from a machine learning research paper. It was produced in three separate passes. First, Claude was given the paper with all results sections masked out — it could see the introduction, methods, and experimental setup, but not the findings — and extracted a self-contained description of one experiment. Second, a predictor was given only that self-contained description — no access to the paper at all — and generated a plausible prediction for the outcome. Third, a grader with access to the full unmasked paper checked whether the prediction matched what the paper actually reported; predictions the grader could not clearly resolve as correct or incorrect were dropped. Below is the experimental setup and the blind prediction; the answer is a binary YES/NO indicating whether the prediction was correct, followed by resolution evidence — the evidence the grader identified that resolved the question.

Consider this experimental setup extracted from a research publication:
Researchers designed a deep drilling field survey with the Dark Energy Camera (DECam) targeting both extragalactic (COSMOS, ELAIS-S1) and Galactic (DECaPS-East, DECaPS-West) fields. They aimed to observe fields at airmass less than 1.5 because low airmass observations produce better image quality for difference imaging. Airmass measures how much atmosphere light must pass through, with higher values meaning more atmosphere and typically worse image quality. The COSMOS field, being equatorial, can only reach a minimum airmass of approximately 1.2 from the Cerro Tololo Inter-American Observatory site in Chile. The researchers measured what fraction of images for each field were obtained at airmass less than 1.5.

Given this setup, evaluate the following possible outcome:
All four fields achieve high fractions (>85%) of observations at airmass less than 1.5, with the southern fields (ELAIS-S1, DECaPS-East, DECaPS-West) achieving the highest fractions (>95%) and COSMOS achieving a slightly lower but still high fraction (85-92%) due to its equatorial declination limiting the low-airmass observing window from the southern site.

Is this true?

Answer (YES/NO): NO